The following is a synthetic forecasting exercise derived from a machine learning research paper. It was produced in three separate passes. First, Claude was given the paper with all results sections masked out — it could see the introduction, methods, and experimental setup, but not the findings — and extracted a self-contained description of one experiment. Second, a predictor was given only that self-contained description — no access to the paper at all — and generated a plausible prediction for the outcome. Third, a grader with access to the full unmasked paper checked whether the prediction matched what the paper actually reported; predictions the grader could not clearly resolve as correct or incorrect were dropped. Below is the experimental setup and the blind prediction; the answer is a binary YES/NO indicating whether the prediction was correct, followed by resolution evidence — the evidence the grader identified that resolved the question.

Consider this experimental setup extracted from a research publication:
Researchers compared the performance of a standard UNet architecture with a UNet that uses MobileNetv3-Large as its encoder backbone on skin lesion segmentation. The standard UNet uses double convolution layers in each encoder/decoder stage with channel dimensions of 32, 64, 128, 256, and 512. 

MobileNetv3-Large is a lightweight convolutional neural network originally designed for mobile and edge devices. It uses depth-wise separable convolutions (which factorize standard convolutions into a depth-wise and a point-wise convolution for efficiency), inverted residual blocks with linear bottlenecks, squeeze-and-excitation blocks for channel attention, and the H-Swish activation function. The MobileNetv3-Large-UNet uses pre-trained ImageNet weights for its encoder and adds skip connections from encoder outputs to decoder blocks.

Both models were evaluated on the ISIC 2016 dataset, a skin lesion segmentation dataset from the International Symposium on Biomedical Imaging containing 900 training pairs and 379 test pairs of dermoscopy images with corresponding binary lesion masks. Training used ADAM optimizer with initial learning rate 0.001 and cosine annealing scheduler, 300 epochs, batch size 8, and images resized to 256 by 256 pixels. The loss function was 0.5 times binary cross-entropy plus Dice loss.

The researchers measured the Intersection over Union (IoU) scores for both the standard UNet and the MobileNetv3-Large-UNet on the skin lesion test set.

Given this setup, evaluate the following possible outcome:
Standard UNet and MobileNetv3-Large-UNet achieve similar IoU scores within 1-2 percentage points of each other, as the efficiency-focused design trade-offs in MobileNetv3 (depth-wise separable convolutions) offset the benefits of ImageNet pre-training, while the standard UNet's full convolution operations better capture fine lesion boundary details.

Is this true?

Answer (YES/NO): NO